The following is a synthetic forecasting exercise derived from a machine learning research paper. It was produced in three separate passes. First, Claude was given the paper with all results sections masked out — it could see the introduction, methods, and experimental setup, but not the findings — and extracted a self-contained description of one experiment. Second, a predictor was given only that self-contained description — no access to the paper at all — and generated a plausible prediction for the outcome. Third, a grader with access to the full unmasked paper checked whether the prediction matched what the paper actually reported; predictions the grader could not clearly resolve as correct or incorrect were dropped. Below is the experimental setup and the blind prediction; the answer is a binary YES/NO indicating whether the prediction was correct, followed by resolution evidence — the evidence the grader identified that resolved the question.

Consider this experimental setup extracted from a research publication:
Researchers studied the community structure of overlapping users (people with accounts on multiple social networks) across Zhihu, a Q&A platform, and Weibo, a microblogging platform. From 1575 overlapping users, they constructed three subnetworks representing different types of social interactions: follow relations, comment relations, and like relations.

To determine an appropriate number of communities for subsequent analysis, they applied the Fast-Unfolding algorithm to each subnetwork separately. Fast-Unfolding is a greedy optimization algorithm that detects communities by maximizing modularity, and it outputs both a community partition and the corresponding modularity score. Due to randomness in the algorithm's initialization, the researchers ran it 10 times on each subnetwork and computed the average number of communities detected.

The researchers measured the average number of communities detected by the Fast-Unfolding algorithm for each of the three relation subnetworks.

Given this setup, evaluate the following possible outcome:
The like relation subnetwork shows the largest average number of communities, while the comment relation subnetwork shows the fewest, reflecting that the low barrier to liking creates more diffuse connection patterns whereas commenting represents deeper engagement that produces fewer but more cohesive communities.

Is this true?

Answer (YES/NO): NO